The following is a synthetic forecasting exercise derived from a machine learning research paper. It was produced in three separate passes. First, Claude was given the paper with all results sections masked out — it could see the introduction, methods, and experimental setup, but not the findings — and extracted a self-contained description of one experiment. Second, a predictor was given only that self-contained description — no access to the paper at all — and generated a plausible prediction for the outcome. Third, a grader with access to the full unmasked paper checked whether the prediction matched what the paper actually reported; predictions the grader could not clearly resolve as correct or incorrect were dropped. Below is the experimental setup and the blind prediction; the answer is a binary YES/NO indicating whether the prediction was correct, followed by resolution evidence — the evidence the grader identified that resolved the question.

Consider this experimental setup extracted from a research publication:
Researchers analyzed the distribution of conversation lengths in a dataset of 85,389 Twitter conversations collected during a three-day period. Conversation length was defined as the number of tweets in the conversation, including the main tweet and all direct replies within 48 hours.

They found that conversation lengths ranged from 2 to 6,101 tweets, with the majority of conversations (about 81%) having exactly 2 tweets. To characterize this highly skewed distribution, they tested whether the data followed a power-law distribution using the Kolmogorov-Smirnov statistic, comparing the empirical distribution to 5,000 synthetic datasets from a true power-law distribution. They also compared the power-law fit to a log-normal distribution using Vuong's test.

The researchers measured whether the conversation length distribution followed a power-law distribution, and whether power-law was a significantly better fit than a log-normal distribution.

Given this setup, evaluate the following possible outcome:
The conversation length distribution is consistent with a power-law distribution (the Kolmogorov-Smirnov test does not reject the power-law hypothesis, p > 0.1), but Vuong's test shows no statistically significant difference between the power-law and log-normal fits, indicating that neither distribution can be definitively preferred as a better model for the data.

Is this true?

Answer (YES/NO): YES